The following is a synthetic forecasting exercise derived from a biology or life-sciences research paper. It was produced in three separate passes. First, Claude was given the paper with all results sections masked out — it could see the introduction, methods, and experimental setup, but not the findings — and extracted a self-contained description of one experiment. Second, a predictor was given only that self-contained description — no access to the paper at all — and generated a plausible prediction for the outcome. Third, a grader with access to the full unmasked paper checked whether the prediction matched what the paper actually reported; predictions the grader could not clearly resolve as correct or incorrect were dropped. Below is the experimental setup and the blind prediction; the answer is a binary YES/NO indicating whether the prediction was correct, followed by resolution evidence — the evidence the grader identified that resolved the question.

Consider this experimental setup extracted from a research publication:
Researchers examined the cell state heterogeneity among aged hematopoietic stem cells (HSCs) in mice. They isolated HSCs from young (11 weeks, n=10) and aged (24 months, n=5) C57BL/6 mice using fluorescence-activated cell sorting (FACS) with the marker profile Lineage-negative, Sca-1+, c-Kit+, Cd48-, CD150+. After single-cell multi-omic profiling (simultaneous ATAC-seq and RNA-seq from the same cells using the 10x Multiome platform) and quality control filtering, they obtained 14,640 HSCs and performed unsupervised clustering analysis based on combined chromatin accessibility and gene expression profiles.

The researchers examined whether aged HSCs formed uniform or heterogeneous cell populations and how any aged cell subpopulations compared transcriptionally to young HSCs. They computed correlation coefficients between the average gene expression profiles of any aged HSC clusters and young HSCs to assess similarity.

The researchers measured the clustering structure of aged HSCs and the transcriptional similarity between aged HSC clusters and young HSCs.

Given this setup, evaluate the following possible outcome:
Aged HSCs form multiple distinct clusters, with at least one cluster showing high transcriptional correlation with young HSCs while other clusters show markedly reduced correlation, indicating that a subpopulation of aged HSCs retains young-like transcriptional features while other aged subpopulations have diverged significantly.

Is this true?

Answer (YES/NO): NO